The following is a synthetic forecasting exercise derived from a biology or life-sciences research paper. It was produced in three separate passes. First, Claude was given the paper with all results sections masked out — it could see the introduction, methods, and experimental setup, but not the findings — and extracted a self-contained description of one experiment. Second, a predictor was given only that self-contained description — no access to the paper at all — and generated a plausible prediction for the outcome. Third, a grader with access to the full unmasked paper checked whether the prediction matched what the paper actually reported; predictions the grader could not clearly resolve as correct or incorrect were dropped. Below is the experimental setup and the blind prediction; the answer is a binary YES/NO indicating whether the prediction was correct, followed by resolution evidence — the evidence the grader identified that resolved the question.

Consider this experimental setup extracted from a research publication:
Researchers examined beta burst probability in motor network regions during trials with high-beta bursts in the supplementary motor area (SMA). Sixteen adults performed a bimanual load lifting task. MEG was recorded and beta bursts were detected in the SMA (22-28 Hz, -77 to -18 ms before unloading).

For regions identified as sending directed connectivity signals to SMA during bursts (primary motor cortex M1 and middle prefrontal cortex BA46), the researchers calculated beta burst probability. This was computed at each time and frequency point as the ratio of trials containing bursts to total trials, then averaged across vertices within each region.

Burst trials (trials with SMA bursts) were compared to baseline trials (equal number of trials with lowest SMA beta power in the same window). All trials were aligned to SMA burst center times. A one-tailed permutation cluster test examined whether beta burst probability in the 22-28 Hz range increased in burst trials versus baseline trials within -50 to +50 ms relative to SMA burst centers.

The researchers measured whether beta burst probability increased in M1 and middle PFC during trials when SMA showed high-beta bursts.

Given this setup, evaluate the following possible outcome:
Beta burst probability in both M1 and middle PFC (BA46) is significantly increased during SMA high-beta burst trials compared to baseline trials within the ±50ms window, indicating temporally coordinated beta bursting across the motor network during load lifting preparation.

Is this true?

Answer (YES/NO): YES